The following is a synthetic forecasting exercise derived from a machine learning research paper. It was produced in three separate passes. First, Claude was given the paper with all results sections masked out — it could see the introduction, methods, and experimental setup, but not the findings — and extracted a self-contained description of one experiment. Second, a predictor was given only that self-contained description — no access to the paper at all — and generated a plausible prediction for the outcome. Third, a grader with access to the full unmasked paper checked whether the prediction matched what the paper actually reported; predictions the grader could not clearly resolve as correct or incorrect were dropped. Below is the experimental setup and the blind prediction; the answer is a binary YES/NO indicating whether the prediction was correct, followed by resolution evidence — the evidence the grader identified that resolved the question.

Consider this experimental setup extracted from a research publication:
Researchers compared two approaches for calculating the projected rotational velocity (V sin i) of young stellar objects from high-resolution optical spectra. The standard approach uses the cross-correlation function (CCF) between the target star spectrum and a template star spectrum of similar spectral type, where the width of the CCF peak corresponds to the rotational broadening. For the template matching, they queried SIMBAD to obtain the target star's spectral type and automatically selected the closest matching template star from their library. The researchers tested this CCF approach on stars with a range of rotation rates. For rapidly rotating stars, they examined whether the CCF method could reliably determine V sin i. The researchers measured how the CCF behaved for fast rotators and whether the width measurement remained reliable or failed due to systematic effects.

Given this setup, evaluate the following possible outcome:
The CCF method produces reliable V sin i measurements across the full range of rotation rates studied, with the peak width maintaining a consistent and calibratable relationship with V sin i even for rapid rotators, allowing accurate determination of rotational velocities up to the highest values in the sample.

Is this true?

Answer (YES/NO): NO